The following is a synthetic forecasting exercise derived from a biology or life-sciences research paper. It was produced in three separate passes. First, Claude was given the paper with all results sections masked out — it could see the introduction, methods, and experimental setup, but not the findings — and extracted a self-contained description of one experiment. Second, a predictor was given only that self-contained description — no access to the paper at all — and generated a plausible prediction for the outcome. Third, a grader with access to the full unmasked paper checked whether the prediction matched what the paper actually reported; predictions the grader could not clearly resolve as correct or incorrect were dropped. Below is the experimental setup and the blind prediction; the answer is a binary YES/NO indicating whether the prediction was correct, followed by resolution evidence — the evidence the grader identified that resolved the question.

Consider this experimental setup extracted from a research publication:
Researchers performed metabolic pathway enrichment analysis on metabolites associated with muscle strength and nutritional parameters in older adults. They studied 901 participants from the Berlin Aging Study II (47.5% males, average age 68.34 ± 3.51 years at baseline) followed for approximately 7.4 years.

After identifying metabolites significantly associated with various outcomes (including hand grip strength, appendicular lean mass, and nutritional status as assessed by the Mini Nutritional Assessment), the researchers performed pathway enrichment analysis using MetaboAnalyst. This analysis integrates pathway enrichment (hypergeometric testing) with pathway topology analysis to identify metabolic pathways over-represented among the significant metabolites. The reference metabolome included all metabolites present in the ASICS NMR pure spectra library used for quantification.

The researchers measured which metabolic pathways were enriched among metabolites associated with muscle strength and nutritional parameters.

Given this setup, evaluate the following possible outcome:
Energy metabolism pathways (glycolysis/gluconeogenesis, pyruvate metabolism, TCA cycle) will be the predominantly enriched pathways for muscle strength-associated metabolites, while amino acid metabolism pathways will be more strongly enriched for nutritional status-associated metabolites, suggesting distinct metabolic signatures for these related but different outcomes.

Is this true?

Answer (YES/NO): NO